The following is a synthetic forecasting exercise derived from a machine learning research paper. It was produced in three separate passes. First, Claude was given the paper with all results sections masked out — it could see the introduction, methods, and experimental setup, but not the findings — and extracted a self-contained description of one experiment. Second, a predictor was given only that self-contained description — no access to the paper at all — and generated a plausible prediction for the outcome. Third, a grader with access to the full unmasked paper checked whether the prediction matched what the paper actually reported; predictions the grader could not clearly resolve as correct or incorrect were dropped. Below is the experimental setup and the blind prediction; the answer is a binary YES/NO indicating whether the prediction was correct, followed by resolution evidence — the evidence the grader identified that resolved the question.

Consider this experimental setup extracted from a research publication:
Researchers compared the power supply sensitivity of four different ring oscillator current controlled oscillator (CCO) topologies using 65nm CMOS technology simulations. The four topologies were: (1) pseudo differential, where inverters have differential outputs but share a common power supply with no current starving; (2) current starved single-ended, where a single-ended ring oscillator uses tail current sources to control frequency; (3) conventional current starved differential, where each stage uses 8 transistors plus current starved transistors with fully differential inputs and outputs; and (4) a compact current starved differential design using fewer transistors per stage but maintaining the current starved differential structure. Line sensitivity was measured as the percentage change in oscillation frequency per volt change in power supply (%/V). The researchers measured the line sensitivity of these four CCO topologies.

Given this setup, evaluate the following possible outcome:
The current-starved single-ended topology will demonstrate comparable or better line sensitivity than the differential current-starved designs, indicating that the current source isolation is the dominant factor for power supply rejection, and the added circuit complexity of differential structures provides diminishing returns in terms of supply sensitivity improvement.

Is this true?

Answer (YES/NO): NO